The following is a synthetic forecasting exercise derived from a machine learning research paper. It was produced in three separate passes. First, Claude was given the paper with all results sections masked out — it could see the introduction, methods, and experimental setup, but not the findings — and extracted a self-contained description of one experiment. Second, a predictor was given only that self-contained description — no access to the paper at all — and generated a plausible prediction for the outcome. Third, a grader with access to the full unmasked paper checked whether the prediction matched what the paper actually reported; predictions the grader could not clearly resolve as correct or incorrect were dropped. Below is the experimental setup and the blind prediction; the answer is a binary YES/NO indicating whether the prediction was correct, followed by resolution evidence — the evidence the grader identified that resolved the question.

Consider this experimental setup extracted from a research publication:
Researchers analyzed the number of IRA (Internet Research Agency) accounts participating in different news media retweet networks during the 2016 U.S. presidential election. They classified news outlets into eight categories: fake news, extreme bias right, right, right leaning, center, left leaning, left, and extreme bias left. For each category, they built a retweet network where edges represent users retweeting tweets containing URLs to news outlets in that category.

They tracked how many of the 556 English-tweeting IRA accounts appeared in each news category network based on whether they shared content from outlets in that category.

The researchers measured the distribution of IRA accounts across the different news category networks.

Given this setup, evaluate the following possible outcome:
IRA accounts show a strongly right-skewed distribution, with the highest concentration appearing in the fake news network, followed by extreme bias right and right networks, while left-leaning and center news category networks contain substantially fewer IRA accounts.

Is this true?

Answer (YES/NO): NO